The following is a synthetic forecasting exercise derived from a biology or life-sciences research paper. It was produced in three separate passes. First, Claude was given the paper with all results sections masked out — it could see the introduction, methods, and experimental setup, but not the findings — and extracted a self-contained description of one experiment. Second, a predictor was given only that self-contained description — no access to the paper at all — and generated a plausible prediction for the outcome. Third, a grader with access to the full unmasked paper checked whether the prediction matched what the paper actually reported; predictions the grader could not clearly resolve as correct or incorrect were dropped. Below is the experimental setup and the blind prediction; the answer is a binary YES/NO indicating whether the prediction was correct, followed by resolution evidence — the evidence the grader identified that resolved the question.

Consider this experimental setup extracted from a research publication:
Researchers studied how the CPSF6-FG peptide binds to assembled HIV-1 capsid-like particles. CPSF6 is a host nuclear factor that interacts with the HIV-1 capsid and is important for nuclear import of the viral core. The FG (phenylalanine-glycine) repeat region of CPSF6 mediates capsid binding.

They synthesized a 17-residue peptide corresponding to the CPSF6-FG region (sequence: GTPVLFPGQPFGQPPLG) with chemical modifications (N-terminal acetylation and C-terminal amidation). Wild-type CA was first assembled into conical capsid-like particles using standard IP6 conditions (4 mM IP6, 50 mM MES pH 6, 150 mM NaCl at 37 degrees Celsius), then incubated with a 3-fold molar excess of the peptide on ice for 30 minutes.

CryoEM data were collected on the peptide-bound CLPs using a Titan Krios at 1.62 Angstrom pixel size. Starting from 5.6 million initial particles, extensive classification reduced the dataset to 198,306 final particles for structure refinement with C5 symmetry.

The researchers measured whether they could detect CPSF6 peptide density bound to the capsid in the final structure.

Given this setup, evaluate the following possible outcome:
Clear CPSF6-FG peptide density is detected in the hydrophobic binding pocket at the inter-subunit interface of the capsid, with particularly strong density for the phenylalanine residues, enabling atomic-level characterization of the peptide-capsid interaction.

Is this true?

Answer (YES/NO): NO